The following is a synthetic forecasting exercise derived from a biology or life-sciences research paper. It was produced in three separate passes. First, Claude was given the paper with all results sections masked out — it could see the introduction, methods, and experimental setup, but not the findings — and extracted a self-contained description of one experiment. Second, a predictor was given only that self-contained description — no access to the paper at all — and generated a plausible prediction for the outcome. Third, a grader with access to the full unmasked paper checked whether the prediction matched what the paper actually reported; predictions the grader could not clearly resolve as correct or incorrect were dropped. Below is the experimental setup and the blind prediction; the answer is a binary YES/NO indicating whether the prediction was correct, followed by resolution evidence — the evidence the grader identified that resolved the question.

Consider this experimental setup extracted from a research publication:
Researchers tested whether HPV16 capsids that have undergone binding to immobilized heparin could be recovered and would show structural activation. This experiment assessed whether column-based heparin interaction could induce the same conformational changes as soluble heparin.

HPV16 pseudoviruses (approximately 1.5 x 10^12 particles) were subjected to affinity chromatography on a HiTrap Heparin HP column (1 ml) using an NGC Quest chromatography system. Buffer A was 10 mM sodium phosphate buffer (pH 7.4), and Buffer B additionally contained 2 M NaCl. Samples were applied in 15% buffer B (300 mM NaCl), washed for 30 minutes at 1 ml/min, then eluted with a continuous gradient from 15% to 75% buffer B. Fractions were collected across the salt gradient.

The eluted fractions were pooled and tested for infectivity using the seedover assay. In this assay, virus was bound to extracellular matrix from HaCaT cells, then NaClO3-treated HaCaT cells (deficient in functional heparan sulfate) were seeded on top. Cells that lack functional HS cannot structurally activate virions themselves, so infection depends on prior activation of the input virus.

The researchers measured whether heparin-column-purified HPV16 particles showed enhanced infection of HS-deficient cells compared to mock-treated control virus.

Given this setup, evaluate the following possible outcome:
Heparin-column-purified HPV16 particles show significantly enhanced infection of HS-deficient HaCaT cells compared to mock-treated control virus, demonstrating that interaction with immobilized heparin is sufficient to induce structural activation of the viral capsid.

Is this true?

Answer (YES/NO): NO